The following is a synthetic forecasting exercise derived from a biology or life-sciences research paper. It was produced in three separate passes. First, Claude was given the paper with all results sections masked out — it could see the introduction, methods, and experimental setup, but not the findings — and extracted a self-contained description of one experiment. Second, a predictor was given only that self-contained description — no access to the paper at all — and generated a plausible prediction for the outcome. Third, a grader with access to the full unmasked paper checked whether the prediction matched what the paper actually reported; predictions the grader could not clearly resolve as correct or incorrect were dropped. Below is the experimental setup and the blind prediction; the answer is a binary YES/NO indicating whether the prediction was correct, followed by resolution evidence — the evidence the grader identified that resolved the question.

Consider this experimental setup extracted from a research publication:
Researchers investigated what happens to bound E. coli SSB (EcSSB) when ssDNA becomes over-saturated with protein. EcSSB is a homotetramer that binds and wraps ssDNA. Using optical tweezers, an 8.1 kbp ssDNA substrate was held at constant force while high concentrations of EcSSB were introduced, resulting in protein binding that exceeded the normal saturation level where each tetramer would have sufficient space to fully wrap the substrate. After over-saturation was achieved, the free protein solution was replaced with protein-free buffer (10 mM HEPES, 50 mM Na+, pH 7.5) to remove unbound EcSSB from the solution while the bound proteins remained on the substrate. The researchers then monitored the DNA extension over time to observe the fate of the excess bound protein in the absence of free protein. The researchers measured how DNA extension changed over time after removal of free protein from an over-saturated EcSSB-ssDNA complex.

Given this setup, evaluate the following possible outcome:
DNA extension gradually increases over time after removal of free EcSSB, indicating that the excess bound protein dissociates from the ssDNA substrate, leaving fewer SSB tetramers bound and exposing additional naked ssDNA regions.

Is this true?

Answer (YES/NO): NO